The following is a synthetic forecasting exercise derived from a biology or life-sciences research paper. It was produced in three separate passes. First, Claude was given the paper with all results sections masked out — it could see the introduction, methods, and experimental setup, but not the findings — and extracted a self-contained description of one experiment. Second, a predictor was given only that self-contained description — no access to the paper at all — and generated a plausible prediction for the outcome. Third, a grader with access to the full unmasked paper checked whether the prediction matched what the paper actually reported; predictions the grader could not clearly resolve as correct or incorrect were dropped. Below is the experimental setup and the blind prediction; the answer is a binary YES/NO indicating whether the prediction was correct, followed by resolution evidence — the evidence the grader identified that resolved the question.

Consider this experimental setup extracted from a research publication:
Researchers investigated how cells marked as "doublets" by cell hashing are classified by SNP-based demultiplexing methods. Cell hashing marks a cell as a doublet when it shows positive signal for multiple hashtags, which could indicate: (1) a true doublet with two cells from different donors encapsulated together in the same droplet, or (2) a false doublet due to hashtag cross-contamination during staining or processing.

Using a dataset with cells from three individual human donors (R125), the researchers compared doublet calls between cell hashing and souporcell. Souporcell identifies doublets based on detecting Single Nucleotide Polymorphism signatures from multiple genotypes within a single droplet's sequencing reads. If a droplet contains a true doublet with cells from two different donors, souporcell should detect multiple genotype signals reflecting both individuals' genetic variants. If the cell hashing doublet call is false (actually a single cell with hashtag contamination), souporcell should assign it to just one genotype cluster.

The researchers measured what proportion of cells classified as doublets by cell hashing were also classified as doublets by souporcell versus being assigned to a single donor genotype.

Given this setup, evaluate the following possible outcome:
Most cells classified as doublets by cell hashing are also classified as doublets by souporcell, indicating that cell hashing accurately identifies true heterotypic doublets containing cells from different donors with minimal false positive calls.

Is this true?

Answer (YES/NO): NO